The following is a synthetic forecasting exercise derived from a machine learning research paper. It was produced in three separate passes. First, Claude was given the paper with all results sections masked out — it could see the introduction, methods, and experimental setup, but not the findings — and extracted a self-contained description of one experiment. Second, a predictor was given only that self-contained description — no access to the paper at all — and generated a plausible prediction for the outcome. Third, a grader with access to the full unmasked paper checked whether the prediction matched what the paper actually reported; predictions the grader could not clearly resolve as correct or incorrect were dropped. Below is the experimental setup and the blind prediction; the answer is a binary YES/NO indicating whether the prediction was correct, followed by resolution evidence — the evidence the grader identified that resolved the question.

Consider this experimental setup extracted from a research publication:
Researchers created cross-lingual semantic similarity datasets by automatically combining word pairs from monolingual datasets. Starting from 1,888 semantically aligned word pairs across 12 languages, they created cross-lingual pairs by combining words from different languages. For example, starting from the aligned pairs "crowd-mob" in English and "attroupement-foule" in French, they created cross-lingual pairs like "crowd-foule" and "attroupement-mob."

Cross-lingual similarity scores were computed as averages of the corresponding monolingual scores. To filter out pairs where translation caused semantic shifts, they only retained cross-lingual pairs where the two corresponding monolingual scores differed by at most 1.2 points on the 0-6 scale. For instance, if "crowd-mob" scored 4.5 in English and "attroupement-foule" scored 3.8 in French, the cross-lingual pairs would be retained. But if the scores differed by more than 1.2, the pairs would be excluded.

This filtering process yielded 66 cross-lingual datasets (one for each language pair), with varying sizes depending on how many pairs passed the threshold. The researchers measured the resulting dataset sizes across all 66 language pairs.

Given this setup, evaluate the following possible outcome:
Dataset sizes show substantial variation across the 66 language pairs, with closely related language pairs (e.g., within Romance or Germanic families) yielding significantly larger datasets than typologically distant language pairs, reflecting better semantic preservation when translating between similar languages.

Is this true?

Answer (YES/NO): NO